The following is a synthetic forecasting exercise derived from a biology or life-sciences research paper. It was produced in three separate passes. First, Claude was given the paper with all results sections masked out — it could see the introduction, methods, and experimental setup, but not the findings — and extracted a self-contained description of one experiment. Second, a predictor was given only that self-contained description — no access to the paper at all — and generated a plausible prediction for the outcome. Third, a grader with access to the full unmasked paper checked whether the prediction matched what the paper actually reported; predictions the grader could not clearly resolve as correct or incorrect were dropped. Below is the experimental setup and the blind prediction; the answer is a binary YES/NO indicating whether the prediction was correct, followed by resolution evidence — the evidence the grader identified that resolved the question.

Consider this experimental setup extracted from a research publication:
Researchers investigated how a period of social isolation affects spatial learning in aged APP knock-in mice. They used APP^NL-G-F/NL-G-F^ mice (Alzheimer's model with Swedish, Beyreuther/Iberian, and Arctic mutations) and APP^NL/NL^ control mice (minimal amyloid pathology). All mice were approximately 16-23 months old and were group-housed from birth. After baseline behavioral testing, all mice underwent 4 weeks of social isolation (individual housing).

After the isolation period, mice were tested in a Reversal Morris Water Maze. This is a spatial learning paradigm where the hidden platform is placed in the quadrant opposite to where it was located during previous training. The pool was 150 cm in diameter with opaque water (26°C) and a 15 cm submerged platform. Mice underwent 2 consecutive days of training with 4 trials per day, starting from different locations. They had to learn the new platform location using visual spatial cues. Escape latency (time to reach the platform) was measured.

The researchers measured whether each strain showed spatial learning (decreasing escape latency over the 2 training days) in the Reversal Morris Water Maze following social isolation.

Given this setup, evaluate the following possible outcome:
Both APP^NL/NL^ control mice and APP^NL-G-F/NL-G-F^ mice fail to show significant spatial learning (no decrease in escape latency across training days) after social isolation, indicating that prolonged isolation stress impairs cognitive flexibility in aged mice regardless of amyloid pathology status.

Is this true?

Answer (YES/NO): NO